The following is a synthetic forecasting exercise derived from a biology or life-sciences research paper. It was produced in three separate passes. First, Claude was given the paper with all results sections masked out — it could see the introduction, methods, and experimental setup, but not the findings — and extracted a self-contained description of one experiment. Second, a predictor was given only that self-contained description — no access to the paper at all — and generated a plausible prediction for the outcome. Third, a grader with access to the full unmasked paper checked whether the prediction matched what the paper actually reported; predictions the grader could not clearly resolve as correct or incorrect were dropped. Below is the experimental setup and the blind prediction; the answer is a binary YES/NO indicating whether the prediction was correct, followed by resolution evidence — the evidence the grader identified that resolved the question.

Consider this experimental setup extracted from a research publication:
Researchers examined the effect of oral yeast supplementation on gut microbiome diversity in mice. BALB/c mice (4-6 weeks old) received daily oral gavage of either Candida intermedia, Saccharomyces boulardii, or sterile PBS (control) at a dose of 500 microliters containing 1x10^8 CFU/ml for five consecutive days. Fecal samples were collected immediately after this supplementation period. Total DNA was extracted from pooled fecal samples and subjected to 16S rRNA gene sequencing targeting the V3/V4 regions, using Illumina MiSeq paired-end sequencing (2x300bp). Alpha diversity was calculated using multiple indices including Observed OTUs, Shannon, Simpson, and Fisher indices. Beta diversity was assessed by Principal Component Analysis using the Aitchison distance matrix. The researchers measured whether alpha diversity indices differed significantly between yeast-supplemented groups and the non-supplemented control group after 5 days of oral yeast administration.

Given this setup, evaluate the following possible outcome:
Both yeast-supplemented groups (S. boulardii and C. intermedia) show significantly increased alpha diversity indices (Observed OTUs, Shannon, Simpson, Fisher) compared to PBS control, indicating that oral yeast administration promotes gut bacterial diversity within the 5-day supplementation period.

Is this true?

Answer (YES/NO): NO